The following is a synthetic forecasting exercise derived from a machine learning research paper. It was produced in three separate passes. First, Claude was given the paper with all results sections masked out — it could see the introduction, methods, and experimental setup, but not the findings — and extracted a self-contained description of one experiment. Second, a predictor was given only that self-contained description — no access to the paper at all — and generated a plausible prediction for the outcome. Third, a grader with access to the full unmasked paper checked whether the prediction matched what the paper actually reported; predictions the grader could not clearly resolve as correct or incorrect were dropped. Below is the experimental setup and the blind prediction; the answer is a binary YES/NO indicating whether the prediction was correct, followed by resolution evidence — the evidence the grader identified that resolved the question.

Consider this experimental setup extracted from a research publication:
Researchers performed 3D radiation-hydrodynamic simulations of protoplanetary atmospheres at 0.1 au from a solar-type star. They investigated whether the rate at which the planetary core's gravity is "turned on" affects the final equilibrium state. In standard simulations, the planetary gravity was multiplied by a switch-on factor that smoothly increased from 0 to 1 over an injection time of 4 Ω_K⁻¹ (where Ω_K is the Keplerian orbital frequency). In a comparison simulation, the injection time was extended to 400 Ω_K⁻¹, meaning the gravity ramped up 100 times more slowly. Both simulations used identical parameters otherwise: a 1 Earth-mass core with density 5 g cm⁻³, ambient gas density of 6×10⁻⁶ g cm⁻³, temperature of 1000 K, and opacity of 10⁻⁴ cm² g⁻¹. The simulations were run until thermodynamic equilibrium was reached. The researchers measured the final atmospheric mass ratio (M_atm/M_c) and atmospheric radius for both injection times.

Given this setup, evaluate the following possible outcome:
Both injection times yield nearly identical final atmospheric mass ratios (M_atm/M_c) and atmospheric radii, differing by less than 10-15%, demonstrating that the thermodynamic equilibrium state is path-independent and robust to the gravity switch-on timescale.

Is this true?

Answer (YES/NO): YES